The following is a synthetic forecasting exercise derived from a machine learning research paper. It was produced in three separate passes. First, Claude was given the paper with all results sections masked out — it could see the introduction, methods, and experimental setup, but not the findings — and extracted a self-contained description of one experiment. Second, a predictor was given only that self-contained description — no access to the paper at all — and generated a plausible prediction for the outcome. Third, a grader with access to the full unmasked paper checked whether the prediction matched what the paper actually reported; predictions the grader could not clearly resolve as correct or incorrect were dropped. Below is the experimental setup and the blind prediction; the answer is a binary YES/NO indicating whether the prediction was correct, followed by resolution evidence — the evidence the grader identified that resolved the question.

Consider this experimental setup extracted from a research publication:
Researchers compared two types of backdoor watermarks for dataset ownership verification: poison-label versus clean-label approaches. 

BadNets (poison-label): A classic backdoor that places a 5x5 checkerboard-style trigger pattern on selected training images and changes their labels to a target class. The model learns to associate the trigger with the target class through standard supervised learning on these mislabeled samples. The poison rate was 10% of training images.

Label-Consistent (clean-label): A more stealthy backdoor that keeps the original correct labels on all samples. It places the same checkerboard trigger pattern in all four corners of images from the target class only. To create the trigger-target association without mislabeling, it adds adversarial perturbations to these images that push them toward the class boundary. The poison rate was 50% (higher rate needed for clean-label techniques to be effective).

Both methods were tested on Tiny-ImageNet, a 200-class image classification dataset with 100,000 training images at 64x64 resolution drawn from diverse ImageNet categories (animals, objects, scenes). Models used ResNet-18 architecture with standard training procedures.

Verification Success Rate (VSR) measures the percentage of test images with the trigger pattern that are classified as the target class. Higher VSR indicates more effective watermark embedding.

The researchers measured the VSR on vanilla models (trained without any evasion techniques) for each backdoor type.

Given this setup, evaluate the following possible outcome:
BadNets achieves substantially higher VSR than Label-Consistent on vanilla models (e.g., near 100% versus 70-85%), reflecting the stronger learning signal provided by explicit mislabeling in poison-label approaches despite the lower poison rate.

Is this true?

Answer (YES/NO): NO